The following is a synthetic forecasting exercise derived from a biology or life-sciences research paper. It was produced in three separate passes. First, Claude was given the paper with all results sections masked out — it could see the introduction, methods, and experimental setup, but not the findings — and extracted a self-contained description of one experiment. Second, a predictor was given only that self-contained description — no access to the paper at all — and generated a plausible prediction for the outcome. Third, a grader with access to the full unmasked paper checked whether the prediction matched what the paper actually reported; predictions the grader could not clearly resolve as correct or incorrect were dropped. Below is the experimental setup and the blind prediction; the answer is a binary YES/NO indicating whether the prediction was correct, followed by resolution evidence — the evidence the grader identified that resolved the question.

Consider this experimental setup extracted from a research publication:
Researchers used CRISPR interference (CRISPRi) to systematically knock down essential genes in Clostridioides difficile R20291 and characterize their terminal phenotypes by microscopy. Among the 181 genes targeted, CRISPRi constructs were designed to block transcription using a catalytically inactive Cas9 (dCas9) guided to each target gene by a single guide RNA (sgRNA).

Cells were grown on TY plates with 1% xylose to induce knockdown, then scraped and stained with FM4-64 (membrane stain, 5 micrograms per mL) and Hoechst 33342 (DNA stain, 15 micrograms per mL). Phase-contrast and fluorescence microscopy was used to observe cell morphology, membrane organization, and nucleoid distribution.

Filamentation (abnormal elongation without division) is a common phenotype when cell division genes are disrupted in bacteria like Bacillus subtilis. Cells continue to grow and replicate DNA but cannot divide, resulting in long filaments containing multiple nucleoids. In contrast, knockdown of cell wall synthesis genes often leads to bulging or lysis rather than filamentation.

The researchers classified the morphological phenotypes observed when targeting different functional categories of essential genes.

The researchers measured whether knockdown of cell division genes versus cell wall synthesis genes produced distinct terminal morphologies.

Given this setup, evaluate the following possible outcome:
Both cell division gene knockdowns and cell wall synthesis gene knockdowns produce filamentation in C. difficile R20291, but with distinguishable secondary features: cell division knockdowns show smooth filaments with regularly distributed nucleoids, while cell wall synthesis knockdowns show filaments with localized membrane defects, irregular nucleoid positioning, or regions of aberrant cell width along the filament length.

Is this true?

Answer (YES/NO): NO